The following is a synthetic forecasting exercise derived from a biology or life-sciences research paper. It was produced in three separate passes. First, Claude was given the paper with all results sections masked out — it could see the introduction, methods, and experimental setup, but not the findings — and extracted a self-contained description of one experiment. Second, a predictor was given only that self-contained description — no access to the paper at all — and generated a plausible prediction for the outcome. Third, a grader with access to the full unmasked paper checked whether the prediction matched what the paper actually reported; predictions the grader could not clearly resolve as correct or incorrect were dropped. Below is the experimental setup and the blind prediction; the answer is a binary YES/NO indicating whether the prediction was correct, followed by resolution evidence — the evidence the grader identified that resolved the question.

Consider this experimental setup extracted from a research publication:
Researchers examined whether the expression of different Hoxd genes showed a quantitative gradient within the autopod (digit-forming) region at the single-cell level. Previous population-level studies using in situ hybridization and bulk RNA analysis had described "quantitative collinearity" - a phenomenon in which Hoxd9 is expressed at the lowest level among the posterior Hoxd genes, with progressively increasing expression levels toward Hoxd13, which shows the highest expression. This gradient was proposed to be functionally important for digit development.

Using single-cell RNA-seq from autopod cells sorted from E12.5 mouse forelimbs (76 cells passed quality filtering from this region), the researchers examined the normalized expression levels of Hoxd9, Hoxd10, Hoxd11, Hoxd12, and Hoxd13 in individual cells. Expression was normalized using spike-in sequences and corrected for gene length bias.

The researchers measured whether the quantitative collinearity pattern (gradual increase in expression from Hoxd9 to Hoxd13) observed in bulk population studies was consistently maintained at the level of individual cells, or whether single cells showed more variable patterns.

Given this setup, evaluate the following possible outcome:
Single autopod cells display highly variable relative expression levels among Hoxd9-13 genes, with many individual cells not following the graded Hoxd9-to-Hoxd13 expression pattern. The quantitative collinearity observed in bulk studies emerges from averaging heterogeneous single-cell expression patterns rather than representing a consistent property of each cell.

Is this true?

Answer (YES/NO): YES